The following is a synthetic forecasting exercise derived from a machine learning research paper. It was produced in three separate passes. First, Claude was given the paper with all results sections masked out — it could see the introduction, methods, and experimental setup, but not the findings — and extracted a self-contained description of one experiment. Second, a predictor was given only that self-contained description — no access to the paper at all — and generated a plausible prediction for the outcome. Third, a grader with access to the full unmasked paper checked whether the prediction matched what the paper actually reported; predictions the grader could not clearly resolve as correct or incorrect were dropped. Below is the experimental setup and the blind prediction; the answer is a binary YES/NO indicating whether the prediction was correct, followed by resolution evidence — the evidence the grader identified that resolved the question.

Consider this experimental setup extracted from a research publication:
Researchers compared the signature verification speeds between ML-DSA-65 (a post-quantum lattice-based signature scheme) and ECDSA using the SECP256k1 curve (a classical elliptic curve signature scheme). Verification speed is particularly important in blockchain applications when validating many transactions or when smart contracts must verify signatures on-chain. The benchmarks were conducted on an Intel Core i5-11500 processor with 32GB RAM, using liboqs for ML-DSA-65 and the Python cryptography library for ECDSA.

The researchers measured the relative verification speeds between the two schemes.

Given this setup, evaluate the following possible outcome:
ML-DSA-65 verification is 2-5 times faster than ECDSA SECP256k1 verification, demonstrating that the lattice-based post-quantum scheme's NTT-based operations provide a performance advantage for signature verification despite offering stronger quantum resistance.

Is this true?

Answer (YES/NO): NO